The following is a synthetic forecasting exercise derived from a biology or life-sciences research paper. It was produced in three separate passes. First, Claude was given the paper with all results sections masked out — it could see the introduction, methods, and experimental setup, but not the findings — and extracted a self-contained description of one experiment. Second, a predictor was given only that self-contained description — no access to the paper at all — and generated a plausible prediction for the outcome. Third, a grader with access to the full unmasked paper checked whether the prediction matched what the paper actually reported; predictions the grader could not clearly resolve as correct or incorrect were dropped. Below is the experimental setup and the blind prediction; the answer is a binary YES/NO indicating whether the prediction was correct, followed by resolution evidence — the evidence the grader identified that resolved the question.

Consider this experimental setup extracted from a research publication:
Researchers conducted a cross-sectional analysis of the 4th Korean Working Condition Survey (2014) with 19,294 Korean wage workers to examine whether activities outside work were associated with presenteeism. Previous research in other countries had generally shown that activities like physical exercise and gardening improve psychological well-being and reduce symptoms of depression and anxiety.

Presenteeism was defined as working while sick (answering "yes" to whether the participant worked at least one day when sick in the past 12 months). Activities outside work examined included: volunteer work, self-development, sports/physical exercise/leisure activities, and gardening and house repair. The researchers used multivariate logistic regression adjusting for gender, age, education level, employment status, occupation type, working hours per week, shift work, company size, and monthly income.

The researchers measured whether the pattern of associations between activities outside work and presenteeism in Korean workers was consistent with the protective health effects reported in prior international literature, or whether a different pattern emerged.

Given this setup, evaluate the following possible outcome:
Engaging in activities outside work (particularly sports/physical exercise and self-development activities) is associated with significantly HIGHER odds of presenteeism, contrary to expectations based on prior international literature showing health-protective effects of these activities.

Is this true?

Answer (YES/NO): YES